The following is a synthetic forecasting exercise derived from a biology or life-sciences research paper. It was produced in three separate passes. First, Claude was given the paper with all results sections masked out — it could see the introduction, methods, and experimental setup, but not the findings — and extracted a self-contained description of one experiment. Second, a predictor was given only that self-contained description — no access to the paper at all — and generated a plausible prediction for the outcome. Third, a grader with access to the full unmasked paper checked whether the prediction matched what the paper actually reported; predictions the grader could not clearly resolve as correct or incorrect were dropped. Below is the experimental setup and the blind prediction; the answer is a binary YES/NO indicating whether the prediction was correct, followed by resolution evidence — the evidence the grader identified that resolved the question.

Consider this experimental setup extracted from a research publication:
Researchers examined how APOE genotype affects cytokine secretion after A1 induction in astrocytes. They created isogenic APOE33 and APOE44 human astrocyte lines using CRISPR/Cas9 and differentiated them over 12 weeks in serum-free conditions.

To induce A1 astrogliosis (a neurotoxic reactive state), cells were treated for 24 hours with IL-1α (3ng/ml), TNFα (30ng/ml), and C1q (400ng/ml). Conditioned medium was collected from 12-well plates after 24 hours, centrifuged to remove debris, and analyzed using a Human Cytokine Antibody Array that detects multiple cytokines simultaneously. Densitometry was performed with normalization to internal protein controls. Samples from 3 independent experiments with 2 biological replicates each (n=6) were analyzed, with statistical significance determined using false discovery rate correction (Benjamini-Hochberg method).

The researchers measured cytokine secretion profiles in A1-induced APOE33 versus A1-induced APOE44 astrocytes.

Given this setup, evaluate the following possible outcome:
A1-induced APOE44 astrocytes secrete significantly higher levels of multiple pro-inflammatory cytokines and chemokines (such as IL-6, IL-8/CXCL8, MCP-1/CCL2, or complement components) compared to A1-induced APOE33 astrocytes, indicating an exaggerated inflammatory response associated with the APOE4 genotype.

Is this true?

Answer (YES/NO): NO